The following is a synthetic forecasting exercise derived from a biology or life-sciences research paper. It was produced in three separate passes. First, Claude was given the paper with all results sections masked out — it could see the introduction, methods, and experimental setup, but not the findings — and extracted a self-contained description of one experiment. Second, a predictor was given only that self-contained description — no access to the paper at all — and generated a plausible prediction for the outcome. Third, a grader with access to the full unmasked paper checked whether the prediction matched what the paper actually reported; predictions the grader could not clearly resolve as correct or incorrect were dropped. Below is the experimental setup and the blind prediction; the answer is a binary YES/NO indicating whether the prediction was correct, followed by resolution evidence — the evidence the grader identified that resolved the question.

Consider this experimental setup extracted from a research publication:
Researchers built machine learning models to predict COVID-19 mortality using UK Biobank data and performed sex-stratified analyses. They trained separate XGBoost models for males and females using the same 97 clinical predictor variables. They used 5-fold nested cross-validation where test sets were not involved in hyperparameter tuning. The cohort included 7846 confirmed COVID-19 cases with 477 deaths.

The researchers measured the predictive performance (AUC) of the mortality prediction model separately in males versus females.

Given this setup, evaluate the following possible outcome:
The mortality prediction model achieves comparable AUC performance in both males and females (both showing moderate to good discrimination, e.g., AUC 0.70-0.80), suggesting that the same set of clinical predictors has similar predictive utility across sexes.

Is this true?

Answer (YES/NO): NO